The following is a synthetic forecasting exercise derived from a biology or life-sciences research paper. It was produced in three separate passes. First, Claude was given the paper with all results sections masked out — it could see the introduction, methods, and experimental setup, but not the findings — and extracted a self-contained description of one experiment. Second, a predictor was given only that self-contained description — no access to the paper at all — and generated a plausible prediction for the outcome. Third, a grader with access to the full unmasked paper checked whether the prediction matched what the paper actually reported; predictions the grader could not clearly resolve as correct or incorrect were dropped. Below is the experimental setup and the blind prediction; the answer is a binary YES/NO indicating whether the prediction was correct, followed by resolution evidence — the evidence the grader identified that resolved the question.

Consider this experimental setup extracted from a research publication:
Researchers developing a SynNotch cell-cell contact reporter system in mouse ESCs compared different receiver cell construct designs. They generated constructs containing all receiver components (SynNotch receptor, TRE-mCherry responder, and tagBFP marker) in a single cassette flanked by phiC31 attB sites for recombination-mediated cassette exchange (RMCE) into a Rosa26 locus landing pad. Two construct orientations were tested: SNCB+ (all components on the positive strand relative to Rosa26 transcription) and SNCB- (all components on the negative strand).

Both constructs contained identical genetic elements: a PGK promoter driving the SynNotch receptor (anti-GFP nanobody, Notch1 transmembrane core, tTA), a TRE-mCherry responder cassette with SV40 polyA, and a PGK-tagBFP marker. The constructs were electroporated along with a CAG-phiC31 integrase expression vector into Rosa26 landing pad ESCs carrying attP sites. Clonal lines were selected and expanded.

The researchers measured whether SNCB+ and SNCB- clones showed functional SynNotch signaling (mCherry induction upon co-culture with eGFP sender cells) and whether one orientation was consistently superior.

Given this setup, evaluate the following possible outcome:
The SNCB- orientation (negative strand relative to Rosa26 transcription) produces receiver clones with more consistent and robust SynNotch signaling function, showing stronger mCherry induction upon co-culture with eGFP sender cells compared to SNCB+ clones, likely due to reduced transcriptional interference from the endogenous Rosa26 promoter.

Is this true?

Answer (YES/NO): NO